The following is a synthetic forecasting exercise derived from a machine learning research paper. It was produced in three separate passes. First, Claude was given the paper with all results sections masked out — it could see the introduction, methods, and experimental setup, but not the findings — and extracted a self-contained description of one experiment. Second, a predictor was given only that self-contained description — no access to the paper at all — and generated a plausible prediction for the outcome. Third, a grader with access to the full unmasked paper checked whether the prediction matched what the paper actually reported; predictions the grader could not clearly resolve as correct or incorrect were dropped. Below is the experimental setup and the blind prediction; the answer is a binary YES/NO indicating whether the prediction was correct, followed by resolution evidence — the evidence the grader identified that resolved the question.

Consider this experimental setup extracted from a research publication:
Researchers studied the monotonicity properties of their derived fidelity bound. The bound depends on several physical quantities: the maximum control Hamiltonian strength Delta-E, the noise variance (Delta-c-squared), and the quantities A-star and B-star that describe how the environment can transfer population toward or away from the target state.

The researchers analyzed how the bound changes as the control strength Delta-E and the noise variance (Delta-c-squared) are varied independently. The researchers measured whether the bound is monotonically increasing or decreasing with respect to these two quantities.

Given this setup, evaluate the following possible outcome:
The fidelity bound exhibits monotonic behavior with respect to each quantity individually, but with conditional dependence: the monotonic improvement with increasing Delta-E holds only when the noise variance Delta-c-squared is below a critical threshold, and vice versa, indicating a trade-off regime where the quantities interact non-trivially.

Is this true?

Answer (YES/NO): NO